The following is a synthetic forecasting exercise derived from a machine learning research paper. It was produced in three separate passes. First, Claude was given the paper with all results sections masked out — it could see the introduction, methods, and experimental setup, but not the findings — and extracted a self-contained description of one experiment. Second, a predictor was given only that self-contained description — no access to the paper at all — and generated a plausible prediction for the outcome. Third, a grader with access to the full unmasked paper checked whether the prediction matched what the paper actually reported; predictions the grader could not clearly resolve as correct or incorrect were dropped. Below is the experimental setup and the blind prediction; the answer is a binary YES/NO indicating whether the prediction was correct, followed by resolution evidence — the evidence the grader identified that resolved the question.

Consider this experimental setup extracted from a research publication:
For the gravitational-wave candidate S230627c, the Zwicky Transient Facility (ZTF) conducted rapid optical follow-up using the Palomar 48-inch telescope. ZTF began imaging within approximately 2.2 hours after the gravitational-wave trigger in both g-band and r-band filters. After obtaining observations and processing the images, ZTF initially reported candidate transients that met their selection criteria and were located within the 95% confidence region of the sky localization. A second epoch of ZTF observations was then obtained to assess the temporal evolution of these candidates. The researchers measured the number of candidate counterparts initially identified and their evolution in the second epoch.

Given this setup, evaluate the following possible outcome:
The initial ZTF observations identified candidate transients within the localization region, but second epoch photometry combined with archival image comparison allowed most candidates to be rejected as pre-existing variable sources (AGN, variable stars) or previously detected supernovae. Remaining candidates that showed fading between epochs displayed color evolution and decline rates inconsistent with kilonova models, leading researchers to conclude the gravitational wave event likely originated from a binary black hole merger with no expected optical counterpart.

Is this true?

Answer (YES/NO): NO